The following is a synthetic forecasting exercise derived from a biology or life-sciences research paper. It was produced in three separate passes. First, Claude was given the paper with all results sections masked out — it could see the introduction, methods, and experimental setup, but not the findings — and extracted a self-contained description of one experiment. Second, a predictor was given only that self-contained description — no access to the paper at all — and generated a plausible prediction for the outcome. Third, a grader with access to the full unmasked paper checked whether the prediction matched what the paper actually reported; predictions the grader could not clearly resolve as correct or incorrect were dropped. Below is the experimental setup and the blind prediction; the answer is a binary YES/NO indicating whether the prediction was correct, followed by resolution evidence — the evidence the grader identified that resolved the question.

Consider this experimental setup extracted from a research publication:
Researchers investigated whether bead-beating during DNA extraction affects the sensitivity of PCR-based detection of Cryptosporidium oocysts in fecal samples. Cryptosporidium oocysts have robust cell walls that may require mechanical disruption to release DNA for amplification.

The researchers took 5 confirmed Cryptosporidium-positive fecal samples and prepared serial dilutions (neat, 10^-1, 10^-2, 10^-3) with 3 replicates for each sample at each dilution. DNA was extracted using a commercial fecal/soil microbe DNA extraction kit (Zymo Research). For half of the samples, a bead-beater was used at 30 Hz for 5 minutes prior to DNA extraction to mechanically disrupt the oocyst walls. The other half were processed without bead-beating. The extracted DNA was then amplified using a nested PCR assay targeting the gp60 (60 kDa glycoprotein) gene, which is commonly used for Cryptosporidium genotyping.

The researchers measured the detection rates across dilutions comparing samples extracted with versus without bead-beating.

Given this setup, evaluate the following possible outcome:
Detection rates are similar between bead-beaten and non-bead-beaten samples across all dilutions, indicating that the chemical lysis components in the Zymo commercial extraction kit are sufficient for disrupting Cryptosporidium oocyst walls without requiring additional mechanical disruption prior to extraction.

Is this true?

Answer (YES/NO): YES